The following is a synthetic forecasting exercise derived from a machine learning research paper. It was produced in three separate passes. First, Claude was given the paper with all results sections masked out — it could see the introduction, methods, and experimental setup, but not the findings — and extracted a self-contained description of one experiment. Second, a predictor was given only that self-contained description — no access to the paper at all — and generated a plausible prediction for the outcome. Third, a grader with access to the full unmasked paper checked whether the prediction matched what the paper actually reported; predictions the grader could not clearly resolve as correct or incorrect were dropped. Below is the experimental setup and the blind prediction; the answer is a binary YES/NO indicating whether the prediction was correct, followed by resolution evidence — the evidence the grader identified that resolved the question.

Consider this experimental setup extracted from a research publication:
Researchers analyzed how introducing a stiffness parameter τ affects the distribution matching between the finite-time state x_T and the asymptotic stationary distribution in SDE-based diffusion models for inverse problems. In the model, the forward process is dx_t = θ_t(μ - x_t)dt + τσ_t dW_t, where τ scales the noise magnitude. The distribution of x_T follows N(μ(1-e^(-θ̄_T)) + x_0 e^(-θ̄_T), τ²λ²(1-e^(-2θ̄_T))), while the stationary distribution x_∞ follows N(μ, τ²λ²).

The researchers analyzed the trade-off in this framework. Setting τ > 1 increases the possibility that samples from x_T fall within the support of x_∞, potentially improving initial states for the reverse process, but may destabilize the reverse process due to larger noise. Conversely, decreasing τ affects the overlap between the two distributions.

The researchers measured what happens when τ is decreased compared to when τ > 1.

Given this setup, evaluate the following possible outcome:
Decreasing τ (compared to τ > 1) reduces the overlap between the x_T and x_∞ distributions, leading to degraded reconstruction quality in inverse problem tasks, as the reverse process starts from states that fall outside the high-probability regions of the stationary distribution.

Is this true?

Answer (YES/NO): NO